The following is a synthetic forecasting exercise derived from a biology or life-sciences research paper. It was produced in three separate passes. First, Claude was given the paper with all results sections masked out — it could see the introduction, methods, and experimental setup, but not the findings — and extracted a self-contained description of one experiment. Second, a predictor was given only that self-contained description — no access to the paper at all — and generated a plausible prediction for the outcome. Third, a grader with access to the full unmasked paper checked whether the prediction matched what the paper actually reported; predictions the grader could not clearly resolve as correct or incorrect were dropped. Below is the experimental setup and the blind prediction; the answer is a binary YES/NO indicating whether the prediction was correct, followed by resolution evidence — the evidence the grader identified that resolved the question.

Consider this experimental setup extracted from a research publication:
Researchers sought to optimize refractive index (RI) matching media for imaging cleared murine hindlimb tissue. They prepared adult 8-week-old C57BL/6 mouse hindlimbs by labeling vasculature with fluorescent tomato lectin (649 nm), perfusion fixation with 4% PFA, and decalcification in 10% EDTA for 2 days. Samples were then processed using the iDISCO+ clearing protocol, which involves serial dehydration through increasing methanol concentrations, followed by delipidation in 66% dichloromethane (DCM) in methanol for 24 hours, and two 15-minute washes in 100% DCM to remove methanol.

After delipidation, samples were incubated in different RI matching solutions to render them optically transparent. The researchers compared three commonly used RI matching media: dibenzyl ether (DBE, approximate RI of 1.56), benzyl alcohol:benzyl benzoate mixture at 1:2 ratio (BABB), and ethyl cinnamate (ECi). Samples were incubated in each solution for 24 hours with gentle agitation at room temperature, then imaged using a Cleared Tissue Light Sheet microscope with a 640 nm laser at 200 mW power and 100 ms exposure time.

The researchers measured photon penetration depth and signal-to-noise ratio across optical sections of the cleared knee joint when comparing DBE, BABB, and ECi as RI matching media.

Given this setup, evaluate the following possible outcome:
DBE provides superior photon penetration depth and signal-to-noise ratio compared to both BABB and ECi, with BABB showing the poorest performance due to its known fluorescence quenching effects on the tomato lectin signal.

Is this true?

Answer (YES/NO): NO